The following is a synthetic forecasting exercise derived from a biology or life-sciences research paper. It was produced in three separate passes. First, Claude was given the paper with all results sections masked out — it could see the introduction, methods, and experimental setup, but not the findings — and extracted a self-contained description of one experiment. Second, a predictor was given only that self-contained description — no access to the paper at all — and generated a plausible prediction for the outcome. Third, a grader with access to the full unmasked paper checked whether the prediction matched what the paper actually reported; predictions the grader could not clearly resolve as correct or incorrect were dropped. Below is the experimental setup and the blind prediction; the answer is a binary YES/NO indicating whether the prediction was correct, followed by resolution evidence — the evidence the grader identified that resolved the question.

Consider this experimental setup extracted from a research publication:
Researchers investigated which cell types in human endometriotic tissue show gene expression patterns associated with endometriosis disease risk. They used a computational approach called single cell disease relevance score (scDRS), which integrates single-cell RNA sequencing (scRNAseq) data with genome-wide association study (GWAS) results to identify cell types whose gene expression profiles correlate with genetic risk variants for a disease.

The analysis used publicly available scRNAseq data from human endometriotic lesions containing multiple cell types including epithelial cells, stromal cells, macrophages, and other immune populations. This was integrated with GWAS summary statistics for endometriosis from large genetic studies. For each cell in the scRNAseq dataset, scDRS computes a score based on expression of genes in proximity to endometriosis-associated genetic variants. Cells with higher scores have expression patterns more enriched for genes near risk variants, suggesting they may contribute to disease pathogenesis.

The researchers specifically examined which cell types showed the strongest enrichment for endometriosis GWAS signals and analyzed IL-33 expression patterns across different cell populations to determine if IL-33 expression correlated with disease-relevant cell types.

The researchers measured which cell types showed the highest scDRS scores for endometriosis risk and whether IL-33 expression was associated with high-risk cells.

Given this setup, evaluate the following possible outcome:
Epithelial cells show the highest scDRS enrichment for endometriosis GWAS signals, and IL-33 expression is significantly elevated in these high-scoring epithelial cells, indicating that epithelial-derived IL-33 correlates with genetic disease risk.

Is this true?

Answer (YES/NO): NO